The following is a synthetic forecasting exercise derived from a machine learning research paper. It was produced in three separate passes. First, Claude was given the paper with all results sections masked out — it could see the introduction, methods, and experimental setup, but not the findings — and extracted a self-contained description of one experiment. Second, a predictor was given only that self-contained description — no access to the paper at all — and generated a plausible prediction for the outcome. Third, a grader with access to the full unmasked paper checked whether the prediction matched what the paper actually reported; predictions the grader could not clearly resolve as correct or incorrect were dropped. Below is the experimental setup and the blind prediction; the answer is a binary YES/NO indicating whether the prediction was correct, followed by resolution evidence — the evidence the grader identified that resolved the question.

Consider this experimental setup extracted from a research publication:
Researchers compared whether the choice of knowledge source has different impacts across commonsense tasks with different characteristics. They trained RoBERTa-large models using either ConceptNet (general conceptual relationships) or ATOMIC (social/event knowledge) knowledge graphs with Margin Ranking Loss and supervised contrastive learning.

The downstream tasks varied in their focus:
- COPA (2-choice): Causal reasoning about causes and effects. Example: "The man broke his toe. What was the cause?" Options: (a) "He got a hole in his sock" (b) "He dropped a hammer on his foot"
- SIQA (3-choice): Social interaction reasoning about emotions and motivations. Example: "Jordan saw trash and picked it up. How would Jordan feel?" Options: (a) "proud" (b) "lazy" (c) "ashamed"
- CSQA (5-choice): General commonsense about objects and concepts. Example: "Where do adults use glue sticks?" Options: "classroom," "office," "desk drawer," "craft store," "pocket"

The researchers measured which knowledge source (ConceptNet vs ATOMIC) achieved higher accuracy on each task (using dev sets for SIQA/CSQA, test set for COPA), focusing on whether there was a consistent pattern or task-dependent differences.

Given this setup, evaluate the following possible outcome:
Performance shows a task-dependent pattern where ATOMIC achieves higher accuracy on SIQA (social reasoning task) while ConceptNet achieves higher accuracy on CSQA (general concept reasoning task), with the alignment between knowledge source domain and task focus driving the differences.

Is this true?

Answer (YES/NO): YES